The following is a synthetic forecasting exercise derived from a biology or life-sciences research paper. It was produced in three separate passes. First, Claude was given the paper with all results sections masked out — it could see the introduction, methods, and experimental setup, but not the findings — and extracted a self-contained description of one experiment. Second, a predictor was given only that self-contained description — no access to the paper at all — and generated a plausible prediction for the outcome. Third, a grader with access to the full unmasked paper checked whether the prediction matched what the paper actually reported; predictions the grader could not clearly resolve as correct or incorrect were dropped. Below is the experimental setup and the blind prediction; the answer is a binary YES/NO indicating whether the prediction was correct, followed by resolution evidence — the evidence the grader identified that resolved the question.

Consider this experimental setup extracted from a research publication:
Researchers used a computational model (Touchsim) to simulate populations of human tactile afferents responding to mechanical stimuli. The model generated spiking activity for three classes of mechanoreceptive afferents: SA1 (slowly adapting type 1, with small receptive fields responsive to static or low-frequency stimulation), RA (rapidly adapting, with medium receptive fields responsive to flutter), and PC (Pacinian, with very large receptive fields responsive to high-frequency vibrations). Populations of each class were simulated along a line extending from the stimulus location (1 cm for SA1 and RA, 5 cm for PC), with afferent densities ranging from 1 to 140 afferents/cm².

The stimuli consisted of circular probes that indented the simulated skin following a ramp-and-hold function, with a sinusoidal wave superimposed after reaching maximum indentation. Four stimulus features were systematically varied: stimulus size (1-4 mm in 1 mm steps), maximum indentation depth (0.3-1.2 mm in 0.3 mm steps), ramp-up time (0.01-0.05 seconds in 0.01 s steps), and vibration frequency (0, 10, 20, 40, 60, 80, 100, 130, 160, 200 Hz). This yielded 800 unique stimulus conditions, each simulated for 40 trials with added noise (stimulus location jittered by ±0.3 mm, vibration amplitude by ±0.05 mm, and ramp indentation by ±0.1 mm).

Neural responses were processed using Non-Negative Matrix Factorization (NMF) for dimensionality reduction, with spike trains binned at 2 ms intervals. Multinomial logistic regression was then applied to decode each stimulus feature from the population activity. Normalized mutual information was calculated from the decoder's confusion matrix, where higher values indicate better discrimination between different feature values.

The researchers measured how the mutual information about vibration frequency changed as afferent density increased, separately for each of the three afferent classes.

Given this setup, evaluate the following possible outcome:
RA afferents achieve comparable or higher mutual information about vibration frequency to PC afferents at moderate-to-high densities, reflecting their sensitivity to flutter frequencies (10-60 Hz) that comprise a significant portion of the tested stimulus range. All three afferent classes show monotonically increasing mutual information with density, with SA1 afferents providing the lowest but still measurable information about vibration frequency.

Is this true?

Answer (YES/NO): NO